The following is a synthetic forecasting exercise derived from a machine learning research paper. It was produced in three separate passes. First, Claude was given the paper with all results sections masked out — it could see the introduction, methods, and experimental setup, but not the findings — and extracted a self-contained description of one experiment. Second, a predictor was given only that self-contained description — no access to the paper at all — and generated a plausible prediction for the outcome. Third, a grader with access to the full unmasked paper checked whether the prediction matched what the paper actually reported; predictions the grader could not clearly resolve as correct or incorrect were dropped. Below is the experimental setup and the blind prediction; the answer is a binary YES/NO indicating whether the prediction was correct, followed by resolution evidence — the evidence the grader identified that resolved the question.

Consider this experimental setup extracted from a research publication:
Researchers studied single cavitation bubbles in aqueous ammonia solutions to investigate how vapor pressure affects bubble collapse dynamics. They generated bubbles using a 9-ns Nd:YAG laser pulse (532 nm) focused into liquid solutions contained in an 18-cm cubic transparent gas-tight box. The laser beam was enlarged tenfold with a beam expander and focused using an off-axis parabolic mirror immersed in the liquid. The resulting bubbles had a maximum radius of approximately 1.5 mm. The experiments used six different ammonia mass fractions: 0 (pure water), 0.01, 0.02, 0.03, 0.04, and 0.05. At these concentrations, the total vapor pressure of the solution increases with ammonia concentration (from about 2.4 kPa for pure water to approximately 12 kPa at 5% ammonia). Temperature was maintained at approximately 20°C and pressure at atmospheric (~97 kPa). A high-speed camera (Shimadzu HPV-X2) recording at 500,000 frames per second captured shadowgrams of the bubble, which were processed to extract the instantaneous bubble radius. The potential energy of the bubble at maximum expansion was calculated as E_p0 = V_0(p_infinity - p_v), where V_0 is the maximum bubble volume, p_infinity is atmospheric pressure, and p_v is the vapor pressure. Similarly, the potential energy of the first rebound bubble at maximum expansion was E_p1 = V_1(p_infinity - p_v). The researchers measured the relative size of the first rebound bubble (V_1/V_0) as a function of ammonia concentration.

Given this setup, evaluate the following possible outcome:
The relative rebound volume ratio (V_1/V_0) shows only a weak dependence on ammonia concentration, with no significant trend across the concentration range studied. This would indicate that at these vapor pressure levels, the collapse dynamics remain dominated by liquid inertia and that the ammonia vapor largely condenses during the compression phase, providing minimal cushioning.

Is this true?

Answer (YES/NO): NO